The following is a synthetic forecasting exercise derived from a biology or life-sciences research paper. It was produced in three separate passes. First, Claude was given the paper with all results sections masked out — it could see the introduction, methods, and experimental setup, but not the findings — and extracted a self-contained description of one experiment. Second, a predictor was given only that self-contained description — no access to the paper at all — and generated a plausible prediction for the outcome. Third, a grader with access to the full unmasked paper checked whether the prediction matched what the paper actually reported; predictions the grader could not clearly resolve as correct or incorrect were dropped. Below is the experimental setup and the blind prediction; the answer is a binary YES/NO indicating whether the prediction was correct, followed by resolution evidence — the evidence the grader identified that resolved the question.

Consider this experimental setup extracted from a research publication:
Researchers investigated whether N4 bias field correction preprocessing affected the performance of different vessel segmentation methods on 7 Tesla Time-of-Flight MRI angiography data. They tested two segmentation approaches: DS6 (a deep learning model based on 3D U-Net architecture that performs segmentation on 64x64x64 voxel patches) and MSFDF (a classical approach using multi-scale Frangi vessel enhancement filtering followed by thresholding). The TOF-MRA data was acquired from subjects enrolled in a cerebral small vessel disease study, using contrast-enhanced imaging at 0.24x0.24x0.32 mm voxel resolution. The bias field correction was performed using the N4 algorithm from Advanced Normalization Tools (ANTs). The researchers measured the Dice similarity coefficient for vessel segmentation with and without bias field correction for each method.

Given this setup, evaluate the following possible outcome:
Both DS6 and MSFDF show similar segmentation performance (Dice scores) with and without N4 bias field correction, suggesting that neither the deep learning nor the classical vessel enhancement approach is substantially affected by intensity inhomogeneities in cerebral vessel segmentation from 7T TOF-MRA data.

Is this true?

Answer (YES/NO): NO